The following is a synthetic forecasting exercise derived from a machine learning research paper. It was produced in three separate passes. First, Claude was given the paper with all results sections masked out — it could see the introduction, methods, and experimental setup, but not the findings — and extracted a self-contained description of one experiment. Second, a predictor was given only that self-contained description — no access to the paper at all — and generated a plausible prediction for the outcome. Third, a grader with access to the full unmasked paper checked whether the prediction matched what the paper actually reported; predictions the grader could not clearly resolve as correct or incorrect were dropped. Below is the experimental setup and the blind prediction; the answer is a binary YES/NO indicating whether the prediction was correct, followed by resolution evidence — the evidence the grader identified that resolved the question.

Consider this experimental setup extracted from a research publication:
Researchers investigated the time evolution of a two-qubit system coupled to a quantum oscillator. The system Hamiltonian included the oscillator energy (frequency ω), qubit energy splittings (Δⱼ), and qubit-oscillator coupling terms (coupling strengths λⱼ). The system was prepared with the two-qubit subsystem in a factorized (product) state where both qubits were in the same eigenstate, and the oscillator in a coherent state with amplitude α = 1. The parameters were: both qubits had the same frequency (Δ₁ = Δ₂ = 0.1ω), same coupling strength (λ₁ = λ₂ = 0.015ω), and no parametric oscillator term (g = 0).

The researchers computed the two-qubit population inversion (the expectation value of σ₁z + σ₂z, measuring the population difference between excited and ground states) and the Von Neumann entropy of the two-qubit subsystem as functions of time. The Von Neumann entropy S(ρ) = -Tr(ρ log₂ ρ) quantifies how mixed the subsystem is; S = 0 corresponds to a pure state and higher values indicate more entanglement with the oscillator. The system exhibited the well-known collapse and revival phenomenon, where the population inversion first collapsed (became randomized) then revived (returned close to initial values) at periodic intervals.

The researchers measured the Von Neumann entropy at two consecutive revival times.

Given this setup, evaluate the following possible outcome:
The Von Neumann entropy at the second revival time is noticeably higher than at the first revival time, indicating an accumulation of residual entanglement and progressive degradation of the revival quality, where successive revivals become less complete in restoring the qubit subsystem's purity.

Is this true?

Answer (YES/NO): NO